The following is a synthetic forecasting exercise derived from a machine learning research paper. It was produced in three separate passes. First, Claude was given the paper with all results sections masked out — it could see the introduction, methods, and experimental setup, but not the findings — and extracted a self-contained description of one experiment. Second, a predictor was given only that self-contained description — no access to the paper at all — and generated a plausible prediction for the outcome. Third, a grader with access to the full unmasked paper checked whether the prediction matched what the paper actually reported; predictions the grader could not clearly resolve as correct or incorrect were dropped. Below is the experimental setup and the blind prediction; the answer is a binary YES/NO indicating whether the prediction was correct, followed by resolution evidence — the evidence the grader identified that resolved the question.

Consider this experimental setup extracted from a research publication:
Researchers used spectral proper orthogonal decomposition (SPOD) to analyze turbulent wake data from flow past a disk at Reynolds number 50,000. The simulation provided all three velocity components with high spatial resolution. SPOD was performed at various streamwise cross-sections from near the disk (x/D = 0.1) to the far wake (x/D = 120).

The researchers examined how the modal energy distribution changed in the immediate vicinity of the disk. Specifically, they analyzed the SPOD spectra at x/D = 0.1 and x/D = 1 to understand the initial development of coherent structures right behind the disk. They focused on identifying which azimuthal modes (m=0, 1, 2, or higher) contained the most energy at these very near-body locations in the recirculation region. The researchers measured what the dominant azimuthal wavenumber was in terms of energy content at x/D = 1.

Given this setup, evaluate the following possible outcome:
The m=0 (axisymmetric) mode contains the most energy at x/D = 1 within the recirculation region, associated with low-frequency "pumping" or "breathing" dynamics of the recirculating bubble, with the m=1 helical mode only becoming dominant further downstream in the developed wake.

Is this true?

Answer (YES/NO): NO